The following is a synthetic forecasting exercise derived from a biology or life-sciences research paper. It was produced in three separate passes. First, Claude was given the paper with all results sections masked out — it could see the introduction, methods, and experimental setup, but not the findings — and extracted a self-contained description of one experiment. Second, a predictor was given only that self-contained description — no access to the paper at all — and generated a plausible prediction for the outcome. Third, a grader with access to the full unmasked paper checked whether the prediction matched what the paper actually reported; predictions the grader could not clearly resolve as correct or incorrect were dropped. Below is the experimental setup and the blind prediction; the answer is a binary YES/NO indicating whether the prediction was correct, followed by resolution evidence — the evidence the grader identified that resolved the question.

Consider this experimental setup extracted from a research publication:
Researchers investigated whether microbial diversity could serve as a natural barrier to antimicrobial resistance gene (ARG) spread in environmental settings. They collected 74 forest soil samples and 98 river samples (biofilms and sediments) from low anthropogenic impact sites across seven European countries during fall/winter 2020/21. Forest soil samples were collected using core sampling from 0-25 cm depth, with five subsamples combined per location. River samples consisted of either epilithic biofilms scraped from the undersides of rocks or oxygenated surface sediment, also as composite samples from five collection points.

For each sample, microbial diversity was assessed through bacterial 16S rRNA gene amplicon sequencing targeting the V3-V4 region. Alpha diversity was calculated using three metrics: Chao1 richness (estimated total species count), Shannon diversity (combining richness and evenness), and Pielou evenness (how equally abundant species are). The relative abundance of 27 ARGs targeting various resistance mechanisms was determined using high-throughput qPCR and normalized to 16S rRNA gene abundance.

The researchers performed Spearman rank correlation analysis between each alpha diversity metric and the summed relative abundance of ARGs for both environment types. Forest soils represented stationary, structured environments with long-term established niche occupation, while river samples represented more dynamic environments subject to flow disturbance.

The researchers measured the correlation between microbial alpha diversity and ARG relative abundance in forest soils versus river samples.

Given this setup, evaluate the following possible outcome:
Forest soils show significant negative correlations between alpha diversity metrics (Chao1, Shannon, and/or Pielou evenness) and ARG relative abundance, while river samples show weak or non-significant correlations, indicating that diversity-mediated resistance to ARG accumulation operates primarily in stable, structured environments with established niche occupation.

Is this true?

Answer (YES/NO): YES